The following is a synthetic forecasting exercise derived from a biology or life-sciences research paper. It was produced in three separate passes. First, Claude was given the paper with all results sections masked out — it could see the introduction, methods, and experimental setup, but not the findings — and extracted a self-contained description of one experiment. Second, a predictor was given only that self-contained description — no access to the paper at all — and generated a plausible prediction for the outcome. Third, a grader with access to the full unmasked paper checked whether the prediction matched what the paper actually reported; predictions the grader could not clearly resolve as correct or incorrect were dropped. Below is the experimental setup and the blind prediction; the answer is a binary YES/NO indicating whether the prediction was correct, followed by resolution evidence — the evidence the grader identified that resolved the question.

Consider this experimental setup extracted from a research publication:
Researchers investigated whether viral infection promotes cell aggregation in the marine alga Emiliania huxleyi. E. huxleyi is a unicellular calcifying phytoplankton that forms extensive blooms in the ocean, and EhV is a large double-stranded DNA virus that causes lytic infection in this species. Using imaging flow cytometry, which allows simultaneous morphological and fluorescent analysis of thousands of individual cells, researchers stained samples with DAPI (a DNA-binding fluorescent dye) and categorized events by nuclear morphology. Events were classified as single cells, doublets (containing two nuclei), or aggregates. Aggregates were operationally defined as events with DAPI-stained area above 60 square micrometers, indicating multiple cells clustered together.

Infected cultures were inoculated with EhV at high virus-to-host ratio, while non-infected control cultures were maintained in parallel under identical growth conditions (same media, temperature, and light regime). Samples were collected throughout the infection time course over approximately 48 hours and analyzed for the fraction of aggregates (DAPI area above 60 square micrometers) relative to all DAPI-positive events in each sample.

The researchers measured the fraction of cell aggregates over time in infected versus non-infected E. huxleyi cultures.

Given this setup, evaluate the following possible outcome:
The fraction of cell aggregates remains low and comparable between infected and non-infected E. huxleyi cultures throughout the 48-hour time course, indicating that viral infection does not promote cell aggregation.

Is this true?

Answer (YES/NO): NO